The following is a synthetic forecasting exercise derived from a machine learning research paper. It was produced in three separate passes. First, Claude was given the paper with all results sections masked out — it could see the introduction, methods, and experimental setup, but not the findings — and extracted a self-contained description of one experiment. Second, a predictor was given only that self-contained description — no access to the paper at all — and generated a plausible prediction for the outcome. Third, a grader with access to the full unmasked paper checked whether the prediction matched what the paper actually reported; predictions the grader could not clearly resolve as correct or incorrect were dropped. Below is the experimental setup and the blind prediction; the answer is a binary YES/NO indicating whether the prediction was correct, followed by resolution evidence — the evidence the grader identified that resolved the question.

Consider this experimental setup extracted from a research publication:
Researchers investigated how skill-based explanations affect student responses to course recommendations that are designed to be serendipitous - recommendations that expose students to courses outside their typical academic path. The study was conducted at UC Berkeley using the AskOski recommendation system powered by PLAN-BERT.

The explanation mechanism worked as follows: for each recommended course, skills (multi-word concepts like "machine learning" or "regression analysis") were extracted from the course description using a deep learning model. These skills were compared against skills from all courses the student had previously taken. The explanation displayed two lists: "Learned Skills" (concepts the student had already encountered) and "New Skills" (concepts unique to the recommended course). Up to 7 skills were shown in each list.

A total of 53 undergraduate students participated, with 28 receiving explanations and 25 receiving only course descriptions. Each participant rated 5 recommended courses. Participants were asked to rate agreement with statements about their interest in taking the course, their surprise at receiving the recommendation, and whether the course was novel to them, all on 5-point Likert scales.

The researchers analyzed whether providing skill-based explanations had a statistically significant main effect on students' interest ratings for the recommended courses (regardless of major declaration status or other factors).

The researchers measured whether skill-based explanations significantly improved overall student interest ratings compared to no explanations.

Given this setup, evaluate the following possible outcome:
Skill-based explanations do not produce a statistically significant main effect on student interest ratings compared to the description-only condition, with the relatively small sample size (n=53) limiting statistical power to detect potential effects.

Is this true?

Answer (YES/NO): YES